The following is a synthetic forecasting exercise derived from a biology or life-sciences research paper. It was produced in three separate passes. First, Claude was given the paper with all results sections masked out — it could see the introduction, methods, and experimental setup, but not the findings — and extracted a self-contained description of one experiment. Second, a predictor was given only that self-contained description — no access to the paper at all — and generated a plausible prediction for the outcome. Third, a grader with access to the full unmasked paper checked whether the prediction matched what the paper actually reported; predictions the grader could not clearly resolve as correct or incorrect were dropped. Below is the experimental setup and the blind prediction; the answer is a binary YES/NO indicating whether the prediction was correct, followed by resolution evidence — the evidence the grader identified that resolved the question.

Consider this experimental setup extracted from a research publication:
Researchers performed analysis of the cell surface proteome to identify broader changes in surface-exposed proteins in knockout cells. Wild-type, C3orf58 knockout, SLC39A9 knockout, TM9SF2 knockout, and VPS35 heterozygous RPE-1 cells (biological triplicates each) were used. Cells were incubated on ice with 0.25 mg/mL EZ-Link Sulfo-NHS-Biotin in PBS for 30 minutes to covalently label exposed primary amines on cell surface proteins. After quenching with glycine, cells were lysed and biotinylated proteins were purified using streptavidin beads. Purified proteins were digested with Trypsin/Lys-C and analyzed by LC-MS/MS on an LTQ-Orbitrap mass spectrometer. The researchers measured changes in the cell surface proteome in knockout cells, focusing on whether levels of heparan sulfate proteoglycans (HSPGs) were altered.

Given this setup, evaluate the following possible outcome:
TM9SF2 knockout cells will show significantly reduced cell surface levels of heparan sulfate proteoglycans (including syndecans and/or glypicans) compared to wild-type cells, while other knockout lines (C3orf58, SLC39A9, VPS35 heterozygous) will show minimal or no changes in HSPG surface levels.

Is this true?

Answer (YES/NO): NO